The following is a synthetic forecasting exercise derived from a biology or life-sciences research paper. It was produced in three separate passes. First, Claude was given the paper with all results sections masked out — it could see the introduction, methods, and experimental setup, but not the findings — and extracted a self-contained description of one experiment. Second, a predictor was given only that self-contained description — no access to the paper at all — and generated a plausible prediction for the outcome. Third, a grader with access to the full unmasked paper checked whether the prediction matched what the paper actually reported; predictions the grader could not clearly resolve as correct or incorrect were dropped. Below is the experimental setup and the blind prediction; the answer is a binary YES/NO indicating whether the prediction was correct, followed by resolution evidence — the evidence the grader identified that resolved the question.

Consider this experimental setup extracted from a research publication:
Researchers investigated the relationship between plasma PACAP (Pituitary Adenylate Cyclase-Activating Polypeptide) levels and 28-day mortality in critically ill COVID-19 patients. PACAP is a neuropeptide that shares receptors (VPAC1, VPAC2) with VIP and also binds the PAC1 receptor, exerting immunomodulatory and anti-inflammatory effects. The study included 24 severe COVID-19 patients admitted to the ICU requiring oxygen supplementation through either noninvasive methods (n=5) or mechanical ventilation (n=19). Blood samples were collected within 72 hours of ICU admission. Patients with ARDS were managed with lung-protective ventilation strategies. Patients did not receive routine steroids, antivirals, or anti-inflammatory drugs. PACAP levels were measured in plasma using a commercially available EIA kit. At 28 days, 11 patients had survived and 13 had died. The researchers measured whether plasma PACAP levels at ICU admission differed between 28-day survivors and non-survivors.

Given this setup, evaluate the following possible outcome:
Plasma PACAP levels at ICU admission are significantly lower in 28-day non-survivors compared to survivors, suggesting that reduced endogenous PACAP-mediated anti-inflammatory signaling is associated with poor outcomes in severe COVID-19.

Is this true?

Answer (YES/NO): NO